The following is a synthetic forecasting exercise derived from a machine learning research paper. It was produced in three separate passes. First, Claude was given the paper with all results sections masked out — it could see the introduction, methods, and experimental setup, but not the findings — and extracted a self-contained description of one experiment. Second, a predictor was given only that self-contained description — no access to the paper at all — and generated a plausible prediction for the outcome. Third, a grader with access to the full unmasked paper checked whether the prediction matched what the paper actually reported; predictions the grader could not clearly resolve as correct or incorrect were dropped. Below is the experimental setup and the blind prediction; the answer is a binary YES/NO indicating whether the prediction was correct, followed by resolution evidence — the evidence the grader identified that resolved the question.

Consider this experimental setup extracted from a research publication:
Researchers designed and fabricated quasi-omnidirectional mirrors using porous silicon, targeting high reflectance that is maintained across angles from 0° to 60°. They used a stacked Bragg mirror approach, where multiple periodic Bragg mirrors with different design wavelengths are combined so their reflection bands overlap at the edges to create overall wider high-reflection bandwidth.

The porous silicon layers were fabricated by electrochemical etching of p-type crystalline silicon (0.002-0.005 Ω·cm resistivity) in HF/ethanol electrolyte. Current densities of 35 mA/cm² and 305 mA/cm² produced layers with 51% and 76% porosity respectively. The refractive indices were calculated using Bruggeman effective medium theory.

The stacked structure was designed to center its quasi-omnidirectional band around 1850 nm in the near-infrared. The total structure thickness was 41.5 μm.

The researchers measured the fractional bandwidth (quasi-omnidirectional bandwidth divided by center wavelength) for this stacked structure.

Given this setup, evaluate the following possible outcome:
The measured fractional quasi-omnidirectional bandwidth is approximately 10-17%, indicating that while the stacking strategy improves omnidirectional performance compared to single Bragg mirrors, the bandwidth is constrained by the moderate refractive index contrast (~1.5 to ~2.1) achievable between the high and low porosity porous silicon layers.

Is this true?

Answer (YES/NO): NO